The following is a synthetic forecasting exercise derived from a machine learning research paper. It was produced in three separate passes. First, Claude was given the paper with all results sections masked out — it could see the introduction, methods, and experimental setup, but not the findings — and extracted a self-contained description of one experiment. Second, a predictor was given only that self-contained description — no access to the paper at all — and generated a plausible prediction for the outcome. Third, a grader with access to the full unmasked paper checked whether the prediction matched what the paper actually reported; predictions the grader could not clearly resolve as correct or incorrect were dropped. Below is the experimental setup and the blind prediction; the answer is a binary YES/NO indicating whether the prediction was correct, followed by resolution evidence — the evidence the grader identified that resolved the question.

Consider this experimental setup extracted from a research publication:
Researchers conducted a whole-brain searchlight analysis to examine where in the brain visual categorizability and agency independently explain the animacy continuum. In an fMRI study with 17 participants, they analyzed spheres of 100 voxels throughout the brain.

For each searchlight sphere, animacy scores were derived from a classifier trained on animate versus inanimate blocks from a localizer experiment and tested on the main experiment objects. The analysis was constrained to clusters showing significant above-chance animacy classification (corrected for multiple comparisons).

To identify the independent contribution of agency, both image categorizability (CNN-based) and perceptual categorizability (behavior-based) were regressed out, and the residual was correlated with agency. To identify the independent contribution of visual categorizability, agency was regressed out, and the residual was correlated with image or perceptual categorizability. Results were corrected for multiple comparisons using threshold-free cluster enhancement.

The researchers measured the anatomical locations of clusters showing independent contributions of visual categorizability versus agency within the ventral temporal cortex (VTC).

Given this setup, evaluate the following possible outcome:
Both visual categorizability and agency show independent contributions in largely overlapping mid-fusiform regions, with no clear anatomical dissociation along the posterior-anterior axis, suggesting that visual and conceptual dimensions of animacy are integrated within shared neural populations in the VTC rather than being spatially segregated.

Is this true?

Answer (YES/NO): NO